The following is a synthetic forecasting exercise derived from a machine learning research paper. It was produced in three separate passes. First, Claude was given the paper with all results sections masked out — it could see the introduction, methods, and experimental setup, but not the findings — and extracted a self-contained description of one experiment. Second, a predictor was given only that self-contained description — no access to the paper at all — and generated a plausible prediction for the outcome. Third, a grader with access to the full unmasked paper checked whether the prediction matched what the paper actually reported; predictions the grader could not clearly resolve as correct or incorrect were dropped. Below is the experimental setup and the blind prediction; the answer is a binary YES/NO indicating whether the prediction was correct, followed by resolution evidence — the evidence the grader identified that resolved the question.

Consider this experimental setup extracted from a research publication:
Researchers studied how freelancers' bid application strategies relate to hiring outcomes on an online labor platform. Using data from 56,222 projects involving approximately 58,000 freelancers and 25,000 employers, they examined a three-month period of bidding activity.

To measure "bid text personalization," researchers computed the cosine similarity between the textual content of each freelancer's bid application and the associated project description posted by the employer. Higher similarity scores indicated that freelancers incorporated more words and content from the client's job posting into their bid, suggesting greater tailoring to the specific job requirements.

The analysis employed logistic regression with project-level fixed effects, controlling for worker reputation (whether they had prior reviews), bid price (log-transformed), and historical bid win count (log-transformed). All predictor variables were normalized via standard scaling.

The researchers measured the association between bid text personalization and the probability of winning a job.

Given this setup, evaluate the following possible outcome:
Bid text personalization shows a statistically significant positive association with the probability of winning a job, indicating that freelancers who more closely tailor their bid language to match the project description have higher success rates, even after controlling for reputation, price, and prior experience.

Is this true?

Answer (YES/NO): YES